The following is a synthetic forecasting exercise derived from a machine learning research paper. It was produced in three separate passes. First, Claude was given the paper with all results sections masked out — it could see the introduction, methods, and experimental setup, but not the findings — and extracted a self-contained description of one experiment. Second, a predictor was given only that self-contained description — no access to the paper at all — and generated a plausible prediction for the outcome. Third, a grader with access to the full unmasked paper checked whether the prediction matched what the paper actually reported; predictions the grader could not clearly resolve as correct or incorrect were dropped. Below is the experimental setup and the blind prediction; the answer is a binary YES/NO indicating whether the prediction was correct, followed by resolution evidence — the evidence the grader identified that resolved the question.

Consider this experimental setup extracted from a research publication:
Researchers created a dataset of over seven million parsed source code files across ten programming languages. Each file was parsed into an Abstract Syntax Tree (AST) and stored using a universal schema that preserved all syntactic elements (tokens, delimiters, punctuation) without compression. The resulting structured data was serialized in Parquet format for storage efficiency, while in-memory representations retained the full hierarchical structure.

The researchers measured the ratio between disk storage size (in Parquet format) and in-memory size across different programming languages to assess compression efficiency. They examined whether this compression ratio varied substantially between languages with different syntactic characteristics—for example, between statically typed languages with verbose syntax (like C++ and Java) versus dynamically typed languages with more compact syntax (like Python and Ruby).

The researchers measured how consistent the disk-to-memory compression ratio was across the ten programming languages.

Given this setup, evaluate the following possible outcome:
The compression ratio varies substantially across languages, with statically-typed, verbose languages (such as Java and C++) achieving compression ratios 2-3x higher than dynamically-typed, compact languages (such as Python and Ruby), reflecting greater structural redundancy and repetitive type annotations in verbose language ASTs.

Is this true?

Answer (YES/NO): NO